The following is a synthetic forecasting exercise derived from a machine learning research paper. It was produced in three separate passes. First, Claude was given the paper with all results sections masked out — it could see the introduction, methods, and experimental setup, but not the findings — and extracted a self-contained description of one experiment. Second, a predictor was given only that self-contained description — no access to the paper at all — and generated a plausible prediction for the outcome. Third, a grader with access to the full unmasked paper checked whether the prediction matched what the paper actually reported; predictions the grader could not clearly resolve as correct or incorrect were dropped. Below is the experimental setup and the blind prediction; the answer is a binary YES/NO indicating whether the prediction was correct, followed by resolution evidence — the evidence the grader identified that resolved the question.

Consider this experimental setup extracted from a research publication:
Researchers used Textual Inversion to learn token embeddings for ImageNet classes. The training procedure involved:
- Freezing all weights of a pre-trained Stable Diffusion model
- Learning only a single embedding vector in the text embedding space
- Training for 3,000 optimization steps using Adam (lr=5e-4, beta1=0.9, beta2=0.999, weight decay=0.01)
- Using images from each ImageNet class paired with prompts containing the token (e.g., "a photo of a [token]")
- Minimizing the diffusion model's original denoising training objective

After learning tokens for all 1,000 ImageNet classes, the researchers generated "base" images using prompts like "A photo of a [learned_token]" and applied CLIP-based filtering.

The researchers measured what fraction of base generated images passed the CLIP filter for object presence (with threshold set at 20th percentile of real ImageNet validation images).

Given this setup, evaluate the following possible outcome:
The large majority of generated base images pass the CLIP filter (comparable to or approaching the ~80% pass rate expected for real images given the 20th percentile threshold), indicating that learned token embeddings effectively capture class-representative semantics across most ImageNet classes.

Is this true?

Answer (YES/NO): YES